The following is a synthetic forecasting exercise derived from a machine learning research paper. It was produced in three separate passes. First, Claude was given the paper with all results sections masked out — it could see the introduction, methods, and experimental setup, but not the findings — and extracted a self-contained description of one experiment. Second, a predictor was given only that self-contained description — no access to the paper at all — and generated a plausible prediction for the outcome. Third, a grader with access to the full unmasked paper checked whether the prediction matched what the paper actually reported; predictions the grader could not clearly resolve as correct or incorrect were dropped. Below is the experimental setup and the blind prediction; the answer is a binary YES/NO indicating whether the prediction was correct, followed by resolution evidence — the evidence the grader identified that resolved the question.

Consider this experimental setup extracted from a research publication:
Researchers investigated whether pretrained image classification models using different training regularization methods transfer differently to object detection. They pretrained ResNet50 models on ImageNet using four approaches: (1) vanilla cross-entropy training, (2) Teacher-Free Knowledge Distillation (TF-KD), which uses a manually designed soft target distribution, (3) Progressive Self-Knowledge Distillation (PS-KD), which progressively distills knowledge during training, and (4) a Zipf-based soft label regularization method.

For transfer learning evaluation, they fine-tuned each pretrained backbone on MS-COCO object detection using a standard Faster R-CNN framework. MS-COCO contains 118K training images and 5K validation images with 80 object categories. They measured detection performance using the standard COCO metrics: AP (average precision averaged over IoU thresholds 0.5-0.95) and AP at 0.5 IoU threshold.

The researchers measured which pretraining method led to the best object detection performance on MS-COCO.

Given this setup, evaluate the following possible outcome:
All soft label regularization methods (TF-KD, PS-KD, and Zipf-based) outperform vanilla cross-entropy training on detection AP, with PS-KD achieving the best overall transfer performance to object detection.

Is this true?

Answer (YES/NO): NO